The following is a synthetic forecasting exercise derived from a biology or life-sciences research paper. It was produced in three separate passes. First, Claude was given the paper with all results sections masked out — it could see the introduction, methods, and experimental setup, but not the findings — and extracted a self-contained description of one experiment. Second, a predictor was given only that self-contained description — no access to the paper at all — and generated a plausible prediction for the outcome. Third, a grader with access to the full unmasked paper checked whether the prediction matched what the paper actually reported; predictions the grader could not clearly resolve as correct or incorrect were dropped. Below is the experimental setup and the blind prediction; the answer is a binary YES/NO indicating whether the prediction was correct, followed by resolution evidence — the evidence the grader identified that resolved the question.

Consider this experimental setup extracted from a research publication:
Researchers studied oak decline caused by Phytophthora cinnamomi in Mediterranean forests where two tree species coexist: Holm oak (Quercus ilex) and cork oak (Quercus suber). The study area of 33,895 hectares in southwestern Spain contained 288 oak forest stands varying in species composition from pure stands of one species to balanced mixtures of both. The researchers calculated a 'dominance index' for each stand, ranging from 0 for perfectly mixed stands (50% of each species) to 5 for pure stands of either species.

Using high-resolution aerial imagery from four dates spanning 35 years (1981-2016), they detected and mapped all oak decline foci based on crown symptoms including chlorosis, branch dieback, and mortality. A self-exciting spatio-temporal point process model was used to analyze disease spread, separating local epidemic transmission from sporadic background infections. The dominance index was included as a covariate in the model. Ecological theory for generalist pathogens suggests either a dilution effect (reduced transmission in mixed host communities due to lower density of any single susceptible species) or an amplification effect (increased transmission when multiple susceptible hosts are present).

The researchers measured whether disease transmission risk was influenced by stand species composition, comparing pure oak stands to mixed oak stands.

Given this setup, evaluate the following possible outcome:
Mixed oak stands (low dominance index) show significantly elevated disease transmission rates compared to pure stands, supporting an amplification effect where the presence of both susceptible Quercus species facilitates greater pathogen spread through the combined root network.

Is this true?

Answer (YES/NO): YES